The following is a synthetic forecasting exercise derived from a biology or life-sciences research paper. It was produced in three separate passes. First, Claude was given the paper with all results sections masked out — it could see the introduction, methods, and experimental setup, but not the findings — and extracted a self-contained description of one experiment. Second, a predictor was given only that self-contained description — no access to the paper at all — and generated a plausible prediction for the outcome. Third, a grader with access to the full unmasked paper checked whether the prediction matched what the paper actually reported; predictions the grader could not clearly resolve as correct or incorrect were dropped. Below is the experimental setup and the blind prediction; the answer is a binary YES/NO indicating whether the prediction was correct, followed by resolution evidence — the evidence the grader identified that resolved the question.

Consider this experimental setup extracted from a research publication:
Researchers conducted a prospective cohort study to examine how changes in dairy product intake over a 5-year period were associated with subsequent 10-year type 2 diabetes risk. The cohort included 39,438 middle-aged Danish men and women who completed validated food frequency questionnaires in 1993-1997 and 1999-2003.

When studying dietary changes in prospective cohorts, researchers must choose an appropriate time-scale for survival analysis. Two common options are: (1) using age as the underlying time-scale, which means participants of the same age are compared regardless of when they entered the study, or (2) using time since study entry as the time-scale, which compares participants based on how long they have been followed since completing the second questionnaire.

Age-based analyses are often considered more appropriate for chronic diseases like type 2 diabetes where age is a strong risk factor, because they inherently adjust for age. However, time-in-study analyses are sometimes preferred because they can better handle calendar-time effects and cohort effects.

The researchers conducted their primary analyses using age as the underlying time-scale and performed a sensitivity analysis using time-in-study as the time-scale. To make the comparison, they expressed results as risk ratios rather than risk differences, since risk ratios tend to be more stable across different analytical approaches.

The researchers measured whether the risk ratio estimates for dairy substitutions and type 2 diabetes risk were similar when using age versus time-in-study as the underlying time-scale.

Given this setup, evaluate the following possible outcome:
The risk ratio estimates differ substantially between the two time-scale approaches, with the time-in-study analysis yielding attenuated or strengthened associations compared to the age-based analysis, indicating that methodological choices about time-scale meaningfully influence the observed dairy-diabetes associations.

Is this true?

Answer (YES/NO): NO